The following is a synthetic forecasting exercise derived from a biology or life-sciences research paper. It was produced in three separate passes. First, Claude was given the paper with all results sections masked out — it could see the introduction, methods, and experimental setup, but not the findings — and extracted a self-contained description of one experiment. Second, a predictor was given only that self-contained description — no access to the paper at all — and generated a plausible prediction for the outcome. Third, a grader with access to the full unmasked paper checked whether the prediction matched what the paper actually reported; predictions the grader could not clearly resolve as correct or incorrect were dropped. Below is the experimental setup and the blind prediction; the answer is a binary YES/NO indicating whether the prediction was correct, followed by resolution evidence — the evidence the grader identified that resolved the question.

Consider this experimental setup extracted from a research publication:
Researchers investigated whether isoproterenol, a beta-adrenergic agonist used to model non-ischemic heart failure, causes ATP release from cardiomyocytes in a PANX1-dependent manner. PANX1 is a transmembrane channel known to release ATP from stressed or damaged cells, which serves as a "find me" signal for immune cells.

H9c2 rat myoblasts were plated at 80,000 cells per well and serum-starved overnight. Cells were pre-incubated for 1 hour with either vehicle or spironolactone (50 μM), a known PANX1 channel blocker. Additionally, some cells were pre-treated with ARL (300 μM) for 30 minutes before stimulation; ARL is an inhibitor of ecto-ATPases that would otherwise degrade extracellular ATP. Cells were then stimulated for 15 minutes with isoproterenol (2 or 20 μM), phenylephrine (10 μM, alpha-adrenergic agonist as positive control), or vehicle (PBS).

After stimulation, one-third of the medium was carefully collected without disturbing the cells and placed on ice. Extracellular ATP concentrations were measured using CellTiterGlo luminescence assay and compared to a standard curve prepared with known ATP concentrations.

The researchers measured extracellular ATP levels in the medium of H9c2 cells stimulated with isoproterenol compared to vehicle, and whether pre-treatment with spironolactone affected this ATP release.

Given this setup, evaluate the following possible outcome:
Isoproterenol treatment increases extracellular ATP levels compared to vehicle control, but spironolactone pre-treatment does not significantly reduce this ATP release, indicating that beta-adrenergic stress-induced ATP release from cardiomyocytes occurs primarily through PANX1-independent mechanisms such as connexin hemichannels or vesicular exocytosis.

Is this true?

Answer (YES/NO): NO